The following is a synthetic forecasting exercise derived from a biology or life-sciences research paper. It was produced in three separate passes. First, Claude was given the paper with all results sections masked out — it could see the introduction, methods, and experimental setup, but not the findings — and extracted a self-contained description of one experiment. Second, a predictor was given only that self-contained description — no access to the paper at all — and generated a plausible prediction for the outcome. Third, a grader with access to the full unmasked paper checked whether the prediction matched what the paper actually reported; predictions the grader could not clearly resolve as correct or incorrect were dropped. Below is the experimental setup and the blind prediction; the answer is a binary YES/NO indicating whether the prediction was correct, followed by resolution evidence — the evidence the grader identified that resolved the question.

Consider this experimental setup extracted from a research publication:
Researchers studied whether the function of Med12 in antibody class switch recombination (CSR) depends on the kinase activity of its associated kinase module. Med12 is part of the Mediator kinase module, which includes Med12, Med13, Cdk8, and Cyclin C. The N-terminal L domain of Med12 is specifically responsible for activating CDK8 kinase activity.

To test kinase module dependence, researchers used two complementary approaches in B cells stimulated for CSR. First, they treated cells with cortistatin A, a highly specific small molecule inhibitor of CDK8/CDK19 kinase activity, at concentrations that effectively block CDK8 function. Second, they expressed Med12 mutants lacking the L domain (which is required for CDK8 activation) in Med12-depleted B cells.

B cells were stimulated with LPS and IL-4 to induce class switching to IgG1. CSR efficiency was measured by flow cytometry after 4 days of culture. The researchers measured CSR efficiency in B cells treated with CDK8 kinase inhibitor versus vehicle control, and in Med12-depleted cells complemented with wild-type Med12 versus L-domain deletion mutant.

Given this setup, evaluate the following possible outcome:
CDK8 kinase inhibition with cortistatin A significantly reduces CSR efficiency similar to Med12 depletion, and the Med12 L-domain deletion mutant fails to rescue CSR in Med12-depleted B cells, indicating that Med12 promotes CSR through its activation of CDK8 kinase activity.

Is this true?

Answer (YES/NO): NO